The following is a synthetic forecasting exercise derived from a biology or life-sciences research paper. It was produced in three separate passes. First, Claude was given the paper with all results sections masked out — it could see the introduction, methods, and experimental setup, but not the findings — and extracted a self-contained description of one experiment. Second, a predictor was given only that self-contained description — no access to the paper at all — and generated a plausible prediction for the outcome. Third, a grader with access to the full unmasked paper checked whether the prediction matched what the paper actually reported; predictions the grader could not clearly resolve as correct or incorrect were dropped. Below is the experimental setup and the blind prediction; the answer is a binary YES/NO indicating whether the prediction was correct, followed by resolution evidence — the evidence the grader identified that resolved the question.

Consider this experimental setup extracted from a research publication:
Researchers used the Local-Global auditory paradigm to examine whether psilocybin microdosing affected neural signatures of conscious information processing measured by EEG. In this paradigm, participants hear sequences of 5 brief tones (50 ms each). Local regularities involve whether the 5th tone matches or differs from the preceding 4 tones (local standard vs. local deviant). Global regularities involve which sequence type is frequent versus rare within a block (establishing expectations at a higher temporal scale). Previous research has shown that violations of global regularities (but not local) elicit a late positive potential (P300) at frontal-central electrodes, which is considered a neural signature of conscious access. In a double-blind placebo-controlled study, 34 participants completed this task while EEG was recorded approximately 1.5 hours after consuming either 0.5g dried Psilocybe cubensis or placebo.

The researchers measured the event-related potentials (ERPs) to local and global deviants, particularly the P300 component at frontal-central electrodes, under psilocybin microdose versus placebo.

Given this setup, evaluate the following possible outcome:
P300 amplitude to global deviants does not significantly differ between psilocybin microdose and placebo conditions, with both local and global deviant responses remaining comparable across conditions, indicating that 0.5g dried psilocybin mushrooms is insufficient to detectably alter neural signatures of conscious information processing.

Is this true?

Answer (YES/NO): YES